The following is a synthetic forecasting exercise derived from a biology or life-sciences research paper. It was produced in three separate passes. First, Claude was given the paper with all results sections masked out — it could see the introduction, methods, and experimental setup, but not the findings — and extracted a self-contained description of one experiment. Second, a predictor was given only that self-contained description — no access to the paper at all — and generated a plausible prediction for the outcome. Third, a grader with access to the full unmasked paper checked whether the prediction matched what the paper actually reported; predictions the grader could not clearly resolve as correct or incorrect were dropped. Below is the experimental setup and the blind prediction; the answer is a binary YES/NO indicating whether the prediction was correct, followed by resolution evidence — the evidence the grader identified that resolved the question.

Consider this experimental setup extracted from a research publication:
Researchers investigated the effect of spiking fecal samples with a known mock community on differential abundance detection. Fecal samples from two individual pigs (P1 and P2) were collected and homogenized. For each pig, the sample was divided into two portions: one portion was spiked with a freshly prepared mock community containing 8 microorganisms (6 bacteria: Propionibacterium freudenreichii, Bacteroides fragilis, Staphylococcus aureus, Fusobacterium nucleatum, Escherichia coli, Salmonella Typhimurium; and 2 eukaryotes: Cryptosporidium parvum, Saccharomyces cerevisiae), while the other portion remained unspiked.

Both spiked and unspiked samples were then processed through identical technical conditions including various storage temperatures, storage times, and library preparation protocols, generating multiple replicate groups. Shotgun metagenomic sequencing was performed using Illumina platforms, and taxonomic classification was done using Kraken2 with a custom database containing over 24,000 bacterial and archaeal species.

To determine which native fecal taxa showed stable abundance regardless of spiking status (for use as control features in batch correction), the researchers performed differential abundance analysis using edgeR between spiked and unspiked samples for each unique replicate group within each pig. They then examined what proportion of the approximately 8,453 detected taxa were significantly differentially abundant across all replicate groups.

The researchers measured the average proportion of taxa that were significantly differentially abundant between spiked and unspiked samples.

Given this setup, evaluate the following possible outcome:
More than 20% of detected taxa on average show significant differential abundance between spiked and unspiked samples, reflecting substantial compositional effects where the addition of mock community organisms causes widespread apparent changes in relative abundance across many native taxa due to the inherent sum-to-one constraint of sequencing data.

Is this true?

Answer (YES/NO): NO